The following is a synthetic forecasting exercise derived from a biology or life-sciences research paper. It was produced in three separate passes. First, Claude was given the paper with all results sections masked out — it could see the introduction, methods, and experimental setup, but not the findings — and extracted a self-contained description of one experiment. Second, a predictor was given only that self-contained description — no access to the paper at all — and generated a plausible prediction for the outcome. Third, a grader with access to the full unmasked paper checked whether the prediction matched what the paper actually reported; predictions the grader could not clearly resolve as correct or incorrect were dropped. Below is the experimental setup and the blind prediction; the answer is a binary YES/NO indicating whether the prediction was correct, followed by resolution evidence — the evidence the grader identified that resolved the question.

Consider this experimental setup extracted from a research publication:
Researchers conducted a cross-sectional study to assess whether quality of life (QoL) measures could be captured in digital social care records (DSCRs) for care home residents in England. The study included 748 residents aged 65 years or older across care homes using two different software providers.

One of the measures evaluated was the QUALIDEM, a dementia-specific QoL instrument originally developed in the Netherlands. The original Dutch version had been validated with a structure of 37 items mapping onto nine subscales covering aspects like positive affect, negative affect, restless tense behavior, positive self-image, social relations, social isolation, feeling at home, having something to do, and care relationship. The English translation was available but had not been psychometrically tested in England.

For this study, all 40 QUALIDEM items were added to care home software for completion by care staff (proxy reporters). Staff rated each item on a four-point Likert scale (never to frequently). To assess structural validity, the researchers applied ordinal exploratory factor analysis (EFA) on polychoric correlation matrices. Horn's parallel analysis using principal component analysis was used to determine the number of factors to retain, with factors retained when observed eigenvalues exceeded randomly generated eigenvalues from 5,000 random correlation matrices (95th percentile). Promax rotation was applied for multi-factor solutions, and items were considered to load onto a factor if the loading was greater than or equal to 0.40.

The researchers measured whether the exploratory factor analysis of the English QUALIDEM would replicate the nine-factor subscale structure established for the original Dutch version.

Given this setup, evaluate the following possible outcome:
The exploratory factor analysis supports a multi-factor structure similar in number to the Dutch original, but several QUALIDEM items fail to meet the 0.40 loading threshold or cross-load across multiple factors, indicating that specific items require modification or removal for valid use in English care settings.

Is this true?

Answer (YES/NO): NO